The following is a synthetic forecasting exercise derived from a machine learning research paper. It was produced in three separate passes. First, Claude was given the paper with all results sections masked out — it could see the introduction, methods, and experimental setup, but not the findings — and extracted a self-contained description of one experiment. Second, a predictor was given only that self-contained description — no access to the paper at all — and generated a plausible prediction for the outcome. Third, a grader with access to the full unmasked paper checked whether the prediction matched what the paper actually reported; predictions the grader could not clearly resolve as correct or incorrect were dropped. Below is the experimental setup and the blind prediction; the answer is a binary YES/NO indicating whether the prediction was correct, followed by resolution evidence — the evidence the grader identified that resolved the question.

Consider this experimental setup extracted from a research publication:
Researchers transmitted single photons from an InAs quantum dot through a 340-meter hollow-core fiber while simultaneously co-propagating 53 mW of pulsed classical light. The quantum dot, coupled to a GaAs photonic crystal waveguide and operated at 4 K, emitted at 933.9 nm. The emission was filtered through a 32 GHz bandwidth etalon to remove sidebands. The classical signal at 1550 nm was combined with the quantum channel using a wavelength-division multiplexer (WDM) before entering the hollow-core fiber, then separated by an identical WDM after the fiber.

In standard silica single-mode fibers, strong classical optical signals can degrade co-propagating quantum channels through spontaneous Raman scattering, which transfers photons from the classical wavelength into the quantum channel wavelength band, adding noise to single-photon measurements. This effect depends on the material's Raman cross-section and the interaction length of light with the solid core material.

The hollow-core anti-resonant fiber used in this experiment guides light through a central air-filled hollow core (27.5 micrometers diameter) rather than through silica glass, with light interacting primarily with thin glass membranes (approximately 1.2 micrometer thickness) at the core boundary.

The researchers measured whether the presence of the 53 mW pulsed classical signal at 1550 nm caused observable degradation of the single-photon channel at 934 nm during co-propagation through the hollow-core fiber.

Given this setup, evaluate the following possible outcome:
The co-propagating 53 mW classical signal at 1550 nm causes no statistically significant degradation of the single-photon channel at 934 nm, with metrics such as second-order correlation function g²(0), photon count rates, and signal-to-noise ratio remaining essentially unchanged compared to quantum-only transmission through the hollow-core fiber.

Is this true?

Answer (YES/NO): YES